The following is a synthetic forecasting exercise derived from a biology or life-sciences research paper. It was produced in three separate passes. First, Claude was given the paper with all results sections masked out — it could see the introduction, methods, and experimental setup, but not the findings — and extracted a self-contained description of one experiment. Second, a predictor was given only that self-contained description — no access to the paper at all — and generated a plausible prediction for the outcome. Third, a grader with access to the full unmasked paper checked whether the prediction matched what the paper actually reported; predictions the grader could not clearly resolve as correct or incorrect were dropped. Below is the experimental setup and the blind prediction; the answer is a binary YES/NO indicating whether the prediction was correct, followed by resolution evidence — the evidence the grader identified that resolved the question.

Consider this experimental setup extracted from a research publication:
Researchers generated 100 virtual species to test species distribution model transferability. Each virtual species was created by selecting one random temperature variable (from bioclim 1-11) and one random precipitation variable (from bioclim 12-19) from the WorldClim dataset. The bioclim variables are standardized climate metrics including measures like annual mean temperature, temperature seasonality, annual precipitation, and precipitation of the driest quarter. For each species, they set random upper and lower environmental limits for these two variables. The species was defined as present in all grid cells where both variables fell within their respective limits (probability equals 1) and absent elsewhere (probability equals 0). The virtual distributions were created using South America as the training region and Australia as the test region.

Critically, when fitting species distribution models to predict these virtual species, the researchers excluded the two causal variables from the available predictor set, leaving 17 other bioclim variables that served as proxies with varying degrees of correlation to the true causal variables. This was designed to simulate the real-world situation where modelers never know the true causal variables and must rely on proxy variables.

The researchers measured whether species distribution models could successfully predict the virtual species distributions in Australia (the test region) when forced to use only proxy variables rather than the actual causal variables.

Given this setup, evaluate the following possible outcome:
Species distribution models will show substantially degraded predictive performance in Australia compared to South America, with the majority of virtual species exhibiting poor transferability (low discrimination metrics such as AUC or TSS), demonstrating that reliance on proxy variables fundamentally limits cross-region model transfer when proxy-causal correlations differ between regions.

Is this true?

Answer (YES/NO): NO